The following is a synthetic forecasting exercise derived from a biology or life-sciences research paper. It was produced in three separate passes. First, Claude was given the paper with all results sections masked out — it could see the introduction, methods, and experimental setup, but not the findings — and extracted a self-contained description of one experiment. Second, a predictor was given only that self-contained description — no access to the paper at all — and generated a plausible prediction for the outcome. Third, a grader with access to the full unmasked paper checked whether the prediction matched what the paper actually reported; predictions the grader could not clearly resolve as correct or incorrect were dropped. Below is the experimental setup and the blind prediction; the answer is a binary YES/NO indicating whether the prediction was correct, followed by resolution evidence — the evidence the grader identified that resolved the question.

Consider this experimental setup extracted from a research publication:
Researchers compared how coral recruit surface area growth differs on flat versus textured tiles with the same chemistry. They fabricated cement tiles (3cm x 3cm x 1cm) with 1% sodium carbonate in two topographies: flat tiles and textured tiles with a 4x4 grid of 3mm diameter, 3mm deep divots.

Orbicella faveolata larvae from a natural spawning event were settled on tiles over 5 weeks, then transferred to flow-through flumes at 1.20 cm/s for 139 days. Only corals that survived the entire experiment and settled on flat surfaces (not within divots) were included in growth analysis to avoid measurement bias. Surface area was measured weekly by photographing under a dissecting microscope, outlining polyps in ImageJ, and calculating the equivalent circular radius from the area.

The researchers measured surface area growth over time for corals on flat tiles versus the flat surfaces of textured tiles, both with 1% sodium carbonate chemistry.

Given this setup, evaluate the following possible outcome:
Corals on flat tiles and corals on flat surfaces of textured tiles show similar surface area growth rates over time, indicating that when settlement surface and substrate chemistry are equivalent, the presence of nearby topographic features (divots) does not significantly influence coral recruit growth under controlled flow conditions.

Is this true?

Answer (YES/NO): NO